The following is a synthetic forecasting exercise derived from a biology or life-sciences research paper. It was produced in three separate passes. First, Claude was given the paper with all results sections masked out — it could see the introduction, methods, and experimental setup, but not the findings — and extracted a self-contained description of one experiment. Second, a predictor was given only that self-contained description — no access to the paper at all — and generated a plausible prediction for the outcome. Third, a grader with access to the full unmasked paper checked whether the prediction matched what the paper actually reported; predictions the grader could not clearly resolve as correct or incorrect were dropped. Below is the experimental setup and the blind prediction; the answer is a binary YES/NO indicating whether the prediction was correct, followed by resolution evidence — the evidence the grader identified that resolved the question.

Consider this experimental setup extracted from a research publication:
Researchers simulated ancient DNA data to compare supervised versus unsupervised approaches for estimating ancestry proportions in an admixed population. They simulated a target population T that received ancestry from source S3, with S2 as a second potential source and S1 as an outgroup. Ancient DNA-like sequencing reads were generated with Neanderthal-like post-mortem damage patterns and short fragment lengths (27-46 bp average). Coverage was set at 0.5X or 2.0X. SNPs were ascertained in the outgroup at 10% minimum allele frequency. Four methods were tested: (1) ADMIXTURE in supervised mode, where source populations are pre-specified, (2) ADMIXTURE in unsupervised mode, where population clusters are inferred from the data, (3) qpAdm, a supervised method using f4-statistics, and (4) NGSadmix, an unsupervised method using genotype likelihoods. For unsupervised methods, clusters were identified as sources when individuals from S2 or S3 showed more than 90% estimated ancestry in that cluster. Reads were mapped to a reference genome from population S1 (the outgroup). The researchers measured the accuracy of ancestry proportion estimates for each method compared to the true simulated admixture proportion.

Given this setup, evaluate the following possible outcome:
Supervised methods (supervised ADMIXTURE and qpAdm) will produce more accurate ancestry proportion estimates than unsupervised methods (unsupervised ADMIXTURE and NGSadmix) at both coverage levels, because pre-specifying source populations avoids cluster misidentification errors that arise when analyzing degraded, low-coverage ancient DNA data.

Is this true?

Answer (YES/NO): NO